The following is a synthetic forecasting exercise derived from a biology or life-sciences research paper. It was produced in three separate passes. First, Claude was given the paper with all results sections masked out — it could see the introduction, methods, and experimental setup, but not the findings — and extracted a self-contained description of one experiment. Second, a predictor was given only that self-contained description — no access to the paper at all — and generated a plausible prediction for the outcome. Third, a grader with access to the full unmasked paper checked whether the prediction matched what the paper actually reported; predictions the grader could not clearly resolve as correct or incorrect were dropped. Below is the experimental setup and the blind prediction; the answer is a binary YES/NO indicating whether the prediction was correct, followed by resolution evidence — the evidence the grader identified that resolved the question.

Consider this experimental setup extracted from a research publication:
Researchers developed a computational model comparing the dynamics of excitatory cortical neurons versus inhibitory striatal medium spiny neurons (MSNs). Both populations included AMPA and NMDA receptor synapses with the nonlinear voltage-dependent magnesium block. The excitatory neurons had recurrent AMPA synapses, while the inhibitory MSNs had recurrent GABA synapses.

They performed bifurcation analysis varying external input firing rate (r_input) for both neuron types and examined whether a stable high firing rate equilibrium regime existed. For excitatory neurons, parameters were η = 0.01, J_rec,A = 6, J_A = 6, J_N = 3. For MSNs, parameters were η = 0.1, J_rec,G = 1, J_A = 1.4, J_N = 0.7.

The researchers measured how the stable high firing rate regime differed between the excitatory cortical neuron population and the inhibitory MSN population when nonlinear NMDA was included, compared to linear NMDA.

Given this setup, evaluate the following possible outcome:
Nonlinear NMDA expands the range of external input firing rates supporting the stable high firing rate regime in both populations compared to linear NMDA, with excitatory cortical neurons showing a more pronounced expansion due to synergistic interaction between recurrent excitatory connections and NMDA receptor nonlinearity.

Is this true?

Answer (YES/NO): NO